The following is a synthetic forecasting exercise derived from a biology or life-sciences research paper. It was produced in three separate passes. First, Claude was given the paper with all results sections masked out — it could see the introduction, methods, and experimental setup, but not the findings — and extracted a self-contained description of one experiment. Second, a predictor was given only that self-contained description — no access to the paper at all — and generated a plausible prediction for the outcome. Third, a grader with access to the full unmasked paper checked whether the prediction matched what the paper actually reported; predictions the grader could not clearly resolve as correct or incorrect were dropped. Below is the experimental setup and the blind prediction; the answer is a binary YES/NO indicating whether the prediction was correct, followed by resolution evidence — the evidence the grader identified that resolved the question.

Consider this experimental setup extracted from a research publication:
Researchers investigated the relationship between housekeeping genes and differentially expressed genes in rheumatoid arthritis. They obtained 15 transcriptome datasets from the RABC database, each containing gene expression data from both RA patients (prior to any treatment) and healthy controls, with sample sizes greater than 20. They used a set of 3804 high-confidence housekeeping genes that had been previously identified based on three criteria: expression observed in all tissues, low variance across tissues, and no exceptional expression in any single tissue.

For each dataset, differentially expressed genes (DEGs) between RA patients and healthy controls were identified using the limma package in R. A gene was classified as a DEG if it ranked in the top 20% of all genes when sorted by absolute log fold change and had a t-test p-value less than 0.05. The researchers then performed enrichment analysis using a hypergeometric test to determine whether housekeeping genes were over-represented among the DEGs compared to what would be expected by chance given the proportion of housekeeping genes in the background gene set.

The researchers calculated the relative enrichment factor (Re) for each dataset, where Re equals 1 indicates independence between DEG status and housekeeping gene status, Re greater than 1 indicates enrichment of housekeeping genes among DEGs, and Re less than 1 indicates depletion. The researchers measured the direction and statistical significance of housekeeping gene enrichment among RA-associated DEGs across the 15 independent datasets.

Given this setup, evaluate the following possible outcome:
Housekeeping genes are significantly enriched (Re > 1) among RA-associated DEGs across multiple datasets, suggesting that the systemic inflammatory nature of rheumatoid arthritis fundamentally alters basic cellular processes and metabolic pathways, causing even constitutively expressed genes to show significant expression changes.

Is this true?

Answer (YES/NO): YES